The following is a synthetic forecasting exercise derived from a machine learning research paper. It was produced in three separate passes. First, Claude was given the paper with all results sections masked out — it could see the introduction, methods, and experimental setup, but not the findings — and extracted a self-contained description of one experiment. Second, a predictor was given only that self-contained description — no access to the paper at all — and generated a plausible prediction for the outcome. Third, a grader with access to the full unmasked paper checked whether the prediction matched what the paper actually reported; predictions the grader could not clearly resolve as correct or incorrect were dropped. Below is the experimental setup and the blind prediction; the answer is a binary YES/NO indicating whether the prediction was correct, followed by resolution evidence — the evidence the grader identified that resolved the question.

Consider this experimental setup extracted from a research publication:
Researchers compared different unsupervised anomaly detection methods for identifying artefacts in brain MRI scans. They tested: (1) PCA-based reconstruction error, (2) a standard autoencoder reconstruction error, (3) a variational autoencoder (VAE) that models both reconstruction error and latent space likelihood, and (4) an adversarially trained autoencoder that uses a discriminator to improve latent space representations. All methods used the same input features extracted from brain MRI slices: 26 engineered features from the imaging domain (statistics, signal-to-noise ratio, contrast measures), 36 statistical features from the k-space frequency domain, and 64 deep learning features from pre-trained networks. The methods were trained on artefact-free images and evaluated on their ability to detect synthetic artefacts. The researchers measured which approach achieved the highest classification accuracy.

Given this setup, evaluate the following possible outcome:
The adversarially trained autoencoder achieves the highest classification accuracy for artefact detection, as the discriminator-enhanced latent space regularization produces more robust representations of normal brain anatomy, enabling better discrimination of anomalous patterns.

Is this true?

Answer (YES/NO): NO